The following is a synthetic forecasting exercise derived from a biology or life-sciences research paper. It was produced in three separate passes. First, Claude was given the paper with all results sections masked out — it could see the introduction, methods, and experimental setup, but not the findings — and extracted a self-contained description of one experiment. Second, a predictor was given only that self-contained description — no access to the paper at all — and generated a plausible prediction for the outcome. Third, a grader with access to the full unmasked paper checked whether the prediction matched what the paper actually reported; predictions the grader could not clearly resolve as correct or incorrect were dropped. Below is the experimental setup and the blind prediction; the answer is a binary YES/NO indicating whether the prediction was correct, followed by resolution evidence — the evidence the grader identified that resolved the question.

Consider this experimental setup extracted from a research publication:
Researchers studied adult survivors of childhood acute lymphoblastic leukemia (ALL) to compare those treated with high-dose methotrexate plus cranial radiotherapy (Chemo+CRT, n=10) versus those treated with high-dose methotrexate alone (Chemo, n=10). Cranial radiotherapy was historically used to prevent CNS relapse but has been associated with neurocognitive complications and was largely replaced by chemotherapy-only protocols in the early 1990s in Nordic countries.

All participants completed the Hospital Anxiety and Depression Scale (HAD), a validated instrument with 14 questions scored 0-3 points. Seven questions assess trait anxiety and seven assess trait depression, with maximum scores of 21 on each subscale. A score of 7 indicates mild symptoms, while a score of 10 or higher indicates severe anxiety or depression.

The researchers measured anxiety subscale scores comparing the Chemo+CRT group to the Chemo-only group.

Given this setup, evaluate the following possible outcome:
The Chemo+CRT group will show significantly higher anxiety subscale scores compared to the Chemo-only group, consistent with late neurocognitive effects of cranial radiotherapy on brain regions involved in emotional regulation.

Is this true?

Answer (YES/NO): NO